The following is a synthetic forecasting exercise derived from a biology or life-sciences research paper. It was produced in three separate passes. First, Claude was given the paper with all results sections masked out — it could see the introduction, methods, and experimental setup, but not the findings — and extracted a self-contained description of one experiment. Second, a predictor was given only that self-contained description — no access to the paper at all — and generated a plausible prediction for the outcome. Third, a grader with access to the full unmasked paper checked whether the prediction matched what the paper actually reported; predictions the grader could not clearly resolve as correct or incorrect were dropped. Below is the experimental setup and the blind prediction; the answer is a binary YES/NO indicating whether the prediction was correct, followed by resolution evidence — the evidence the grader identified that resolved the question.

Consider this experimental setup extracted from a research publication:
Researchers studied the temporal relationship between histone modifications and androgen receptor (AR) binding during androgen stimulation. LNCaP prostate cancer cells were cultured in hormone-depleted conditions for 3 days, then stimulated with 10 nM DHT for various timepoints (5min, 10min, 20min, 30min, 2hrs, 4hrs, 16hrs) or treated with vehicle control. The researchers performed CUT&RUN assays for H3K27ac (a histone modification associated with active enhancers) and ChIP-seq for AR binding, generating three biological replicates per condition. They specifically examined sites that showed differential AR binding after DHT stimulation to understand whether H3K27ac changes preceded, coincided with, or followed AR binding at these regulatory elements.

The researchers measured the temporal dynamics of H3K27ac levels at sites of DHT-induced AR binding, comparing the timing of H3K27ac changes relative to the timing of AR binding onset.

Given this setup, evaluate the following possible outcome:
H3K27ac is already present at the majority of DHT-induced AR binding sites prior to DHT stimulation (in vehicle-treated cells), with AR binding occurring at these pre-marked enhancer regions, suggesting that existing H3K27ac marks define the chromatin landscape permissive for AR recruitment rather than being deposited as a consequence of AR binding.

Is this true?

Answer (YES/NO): NO